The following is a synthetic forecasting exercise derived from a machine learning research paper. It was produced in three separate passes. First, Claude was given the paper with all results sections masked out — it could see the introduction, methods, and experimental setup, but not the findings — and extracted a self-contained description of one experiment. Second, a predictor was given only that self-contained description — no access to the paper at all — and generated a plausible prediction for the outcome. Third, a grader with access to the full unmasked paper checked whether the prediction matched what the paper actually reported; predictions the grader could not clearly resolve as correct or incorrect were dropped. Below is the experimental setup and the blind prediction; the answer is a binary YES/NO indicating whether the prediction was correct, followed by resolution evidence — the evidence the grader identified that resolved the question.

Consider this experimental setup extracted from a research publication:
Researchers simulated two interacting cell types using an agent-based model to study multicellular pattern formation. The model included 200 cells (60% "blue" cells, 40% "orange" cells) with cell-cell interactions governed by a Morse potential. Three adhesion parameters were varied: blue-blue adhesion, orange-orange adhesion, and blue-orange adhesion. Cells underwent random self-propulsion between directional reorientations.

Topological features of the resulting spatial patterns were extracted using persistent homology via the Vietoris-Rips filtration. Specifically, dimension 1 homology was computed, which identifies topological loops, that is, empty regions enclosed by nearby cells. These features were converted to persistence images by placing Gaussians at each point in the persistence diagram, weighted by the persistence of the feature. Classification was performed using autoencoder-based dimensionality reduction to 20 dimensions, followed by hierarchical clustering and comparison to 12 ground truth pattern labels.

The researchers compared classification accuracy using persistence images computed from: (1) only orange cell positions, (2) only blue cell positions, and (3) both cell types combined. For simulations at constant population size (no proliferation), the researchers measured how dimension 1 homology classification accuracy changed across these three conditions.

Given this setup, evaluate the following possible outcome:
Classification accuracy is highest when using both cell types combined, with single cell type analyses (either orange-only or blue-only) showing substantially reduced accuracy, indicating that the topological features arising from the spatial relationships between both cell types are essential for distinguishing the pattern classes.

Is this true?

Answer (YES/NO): YES